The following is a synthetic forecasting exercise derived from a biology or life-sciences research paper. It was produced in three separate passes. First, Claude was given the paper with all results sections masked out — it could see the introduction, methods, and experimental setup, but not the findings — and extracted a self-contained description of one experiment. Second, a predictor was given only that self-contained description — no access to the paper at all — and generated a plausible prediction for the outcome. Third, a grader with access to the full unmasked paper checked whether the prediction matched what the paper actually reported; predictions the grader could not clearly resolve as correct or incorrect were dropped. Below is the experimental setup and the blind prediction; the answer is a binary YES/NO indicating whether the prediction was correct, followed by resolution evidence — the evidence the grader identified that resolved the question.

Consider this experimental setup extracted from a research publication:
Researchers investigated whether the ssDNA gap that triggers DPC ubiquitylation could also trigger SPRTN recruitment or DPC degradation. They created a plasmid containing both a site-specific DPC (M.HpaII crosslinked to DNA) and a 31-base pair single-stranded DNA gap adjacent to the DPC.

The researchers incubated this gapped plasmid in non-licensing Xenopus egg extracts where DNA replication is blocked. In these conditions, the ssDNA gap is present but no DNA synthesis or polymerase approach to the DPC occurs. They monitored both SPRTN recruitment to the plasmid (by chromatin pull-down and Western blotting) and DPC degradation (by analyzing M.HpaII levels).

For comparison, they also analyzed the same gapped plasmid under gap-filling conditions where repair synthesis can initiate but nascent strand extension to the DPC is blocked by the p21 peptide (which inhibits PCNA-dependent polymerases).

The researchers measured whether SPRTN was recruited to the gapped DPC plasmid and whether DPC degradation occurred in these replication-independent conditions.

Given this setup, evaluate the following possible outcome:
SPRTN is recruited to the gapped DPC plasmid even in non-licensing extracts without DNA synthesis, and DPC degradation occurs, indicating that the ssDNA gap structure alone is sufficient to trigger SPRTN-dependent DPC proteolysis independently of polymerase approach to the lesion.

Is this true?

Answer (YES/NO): NO